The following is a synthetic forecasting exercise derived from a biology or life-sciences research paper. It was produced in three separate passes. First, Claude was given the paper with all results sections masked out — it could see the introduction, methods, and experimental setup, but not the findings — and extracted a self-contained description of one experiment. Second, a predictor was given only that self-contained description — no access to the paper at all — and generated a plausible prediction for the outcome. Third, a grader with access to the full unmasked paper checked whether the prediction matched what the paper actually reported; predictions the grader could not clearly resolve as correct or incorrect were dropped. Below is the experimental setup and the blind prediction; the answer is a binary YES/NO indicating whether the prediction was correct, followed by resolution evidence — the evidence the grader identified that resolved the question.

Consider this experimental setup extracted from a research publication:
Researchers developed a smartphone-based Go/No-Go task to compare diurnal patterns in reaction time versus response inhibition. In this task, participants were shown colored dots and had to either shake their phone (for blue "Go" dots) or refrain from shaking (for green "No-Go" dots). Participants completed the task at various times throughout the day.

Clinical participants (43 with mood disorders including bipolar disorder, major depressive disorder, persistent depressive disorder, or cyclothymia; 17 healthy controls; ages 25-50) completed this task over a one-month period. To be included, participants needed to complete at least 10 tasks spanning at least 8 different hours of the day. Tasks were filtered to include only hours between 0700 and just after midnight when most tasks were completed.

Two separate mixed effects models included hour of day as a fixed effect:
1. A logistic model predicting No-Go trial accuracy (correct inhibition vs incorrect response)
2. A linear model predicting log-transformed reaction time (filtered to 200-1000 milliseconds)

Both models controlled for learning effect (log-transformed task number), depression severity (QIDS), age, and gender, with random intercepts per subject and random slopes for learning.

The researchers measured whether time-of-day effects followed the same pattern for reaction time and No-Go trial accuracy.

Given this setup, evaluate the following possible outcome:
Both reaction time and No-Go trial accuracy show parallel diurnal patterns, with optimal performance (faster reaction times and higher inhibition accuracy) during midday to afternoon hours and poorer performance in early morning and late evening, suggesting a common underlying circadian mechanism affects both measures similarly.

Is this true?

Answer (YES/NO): NO